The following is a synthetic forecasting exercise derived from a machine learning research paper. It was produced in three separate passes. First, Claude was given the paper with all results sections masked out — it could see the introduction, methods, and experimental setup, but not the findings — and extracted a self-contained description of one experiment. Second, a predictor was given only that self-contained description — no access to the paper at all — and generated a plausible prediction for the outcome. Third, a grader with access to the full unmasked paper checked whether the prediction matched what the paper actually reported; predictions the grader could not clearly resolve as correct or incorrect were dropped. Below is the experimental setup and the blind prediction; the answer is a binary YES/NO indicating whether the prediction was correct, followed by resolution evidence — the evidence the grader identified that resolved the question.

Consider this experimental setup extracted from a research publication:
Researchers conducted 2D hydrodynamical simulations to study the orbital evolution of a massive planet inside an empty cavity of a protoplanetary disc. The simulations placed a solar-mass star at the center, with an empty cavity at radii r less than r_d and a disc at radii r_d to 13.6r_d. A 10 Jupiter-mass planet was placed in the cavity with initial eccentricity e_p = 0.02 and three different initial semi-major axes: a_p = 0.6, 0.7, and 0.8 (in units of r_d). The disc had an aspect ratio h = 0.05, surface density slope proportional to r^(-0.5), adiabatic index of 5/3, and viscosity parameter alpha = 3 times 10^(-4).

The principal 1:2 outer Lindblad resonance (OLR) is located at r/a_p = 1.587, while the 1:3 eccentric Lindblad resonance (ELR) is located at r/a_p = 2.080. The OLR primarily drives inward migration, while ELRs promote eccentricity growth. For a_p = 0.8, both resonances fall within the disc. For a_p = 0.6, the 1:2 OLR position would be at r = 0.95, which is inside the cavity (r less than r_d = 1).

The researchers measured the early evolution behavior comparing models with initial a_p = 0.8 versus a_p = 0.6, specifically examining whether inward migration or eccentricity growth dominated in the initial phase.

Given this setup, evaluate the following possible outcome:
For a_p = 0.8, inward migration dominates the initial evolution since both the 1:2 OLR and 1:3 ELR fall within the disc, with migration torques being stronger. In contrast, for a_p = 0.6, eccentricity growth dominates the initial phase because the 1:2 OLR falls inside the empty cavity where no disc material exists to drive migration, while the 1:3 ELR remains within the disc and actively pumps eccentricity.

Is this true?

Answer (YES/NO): YES